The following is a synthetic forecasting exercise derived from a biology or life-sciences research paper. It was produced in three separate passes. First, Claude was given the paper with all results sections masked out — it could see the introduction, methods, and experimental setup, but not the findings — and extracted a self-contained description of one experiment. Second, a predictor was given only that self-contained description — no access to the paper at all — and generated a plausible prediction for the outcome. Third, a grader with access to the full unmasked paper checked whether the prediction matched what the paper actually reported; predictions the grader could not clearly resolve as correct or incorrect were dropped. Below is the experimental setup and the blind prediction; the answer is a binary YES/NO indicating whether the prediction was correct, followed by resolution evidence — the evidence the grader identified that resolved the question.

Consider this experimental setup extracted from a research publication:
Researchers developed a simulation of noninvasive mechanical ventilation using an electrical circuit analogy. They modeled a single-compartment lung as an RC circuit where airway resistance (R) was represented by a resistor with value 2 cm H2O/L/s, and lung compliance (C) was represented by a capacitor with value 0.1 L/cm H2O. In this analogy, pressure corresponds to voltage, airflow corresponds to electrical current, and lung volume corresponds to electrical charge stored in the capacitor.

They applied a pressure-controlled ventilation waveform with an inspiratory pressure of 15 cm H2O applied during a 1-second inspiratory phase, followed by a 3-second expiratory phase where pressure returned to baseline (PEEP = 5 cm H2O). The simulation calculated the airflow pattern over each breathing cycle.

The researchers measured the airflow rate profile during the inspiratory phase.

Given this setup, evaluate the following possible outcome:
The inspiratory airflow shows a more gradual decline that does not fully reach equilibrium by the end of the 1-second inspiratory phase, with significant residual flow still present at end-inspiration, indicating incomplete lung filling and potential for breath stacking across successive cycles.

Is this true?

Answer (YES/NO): NO